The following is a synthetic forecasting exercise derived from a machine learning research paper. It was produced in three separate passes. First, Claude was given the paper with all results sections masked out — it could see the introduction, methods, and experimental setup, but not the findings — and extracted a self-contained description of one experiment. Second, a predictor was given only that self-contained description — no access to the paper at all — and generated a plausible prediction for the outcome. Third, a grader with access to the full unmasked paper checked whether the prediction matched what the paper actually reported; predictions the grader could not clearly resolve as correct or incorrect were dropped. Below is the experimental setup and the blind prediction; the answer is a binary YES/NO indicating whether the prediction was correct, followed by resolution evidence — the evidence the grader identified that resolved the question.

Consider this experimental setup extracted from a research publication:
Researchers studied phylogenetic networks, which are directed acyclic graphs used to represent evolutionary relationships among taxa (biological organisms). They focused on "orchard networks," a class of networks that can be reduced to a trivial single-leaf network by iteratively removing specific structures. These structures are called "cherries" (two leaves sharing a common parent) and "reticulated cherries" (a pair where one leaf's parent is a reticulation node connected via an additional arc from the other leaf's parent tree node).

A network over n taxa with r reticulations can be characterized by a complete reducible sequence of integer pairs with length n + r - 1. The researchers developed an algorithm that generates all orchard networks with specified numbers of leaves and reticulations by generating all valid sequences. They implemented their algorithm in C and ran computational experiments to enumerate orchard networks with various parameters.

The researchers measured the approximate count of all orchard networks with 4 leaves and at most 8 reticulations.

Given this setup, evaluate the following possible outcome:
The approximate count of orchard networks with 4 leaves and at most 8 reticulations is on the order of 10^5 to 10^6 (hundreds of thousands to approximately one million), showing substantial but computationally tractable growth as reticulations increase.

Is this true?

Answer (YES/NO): NO